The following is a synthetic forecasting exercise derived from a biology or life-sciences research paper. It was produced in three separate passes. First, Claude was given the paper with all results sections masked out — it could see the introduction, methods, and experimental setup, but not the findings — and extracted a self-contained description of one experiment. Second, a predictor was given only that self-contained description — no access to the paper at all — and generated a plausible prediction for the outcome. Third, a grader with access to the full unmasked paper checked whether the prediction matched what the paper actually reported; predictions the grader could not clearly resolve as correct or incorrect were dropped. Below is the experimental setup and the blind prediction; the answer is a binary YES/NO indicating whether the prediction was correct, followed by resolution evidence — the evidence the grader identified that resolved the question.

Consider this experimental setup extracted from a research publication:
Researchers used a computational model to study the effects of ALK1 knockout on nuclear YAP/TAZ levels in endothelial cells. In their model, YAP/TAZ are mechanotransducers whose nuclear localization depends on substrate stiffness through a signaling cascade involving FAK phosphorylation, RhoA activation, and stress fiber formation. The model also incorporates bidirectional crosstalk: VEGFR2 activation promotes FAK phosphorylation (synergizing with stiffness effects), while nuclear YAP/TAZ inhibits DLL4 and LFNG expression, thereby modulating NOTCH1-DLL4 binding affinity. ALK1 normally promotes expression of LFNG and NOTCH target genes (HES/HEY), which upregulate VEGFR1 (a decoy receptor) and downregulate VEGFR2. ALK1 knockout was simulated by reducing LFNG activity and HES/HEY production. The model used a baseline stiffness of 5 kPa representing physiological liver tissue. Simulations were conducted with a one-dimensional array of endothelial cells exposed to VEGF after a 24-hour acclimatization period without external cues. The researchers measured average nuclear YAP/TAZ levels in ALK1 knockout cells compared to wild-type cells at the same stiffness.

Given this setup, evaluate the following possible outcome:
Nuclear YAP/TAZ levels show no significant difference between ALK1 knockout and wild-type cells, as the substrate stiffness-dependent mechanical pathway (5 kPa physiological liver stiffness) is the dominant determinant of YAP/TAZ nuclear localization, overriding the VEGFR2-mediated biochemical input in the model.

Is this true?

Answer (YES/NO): NO